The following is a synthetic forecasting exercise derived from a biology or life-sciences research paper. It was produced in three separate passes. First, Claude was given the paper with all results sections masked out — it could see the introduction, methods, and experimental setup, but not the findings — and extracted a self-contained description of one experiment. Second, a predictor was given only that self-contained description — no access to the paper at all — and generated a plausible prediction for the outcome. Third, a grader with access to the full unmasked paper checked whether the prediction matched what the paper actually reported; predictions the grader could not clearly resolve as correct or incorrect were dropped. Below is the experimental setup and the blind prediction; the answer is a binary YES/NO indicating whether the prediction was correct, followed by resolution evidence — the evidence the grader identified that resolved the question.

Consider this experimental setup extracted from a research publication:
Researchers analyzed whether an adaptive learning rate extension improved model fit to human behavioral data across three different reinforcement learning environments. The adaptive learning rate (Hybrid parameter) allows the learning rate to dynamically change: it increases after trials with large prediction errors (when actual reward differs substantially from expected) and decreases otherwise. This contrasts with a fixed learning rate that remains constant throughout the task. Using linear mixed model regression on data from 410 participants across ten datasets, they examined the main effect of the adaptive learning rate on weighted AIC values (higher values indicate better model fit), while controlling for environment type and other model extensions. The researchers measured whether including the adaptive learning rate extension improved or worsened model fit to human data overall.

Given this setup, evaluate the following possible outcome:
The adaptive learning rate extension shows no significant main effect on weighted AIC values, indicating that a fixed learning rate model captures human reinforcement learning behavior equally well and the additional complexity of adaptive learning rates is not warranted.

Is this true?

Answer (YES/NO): NO